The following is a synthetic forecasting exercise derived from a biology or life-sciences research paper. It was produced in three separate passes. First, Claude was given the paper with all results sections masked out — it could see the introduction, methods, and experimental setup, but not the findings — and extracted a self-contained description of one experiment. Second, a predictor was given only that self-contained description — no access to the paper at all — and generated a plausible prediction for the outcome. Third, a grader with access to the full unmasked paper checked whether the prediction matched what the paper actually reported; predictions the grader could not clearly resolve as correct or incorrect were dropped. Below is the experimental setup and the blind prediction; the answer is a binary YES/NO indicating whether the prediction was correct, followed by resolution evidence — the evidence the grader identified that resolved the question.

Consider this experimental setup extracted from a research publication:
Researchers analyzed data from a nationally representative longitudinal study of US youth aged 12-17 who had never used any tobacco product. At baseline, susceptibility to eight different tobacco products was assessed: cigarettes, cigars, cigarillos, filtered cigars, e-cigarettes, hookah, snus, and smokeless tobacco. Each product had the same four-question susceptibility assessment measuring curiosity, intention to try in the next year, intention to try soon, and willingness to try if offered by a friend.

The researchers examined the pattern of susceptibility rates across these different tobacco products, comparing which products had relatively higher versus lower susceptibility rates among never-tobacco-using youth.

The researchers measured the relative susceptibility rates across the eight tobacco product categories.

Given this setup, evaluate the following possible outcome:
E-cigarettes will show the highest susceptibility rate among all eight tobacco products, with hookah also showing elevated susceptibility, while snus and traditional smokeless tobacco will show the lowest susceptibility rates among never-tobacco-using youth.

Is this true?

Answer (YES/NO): NO